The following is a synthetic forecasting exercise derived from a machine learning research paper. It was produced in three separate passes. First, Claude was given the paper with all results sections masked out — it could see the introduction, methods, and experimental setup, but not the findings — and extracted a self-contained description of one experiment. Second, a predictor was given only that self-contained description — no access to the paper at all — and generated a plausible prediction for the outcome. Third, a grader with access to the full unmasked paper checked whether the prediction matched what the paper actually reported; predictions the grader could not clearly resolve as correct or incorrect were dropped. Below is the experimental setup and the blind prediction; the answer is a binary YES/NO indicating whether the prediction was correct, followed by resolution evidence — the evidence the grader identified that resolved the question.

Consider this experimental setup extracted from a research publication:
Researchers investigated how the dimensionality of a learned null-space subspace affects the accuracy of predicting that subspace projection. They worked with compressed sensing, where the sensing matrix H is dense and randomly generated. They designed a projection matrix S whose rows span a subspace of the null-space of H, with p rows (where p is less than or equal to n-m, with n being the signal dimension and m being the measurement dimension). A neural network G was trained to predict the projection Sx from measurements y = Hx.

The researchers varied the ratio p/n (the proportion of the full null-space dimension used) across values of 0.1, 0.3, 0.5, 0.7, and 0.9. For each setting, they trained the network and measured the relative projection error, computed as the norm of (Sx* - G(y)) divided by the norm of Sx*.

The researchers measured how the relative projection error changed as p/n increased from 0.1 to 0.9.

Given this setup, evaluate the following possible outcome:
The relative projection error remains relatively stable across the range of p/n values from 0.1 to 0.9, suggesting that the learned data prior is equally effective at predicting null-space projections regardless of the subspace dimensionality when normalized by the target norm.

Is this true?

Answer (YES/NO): NO